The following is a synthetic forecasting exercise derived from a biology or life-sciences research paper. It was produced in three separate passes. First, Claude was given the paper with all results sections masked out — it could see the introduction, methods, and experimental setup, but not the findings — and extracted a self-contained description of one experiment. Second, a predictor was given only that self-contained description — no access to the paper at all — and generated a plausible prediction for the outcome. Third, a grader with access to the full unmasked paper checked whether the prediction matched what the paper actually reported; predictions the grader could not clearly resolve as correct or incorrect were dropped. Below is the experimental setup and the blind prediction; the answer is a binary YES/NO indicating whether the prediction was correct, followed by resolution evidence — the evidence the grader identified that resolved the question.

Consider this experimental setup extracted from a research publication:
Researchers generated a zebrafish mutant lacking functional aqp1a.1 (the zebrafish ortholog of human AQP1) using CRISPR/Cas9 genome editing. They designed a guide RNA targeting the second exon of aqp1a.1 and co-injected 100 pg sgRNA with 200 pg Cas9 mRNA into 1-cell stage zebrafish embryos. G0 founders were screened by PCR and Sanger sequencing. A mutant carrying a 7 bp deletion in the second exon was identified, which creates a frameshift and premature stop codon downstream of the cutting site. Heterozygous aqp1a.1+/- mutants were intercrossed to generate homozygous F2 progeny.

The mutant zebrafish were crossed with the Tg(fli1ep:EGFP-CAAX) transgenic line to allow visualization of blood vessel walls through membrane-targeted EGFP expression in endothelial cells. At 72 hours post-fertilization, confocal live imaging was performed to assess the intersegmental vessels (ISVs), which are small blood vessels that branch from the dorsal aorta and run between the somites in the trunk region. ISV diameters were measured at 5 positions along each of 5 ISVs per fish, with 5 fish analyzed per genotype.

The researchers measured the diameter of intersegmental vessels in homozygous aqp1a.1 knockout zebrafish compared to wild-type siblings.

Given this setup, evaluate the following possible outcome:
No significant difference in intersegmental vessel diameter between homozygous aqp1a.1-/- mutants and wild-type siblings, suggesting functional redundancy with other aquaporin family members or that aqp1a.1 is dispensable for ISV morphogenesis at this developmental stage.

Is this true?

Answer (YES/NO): NO